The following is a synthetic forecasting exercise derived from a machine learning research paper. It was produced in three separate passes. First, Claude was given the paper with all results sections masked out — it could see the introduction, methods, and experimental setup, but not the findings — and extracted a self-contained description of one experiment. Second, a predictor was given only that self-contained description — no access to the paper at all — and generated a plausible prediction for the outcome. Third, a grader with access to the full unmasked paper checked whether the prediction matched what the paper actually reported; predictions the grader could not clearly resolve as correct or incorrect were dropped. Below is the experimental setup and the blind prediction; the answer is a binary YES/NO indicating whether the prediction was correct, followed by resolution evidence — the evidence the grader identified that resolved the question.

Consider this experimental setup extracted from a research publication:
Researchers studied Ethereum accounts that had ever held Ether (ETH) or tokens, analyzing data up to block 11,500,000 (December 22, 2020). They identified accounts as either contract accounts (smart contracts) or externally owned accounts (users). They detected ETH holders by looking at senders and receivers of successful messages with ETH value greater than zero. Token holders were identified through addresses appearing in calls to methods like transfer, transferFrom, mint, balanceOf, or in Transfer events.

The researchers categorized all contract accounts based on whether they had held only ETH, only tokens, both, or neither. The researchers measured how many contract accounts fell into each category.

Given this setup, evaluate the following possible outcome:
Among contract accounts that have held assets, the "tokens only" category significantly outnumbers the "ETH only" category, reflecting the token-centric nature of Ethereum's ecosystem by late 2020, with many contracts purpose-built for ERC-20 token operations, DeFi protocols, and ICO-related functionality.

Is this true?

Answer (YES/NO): YES